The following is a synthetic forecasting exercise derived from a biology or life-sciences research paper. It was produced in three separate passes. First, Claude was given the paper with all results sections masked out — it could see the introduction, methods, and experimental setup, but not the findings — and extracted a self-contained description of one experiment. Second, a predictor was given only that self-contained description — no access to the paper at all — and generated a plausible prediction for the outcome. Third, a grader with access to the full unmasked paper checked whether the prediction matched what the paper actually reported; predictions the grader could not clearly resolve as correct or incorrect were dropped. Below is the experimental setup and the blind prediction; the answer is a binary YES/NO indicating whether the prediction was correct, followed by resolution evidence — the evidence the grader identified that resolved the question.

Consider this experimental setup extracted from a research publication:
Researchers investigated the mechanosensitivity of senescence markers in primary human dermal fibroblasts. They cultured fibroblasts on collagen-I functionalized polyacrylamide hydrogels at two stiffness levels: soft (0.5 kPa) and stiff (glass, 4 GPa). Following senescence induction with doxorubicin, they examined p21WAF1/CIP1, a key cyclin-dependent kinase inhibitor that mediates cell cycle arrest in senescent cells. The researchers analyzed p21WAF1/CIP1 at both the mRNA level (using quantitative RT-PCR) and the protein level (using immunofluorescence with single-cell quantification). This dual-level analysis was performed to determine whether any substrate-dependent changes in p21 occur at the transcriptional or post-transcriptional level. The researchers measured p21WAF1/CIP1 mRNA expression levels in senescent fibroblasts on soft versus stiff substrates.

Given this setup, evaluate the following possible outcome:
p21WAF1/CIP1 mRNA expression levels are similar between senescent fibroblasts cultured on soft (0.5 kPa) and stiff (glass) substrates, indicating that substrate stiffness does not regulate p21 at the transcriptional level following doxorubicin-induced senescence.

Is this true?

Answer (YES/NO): NO